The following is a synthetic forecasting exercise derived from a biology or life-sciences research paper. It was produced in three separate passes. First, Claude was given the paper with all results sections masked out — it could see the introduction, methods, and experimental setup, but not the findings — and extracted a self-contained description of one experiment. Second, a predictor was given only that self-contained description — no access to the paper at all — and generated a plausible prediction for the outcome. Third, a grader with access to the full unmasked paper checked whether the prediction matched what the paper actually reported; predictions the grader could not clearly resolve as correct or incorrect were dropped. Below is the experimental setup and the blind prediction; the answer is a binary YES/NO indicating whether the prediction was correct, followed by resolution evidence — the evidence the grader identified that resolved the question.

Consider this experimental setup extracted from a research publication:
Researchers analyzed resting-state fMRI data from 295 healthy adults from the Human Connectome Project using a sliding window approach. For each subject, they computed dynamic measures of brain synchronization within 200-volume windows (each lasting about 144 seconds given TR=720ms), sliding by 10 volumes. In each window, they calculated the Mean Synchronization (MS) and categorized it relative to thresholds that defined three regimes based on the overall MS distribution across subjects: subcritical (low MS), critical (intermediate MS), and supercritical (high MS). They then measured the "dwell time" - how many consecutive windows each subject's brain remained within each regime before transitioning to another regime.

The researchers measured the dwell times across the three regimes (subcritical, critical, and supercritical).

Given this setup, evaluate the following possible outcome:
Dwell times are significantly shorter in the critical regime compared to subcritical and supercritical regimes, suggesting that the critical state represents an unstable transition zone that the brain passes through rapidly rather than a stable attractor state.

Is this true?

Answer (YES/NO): NO